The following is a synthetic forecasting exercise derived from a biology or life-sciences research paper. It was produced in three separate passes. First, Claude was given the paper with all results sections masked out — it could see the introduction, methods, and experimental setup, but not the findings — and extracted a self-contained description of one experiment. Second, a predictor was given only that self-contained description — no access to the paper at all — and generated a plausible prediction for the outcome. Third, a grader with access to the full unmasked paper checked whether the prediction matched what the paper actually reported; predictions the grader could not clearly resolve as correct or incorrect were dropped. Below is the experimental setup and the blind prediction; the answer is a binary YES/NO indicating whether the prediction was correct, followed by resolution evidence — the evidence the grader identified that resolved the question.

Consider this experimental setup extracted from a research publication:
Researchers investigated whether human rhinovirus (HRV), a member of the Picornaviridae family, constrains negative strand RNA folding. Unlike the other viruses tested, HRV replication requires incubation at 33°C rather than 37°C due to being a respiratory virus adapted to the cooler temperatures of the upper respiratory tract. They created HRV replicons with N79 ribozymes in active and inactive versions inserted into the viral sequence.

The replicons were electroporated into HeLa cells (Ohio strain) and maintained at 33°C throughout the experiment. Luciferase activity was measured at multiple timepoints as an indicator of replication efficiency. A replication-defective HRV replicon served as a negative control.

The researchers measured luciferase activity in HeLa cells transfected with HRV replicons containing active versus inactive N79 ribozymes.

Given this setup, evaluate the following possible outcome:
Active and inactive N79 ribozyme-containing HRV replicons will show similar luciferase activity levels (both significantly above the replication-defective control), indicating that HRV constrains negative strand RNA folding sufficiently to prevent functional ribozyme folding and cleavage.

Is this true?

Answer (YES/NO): NO